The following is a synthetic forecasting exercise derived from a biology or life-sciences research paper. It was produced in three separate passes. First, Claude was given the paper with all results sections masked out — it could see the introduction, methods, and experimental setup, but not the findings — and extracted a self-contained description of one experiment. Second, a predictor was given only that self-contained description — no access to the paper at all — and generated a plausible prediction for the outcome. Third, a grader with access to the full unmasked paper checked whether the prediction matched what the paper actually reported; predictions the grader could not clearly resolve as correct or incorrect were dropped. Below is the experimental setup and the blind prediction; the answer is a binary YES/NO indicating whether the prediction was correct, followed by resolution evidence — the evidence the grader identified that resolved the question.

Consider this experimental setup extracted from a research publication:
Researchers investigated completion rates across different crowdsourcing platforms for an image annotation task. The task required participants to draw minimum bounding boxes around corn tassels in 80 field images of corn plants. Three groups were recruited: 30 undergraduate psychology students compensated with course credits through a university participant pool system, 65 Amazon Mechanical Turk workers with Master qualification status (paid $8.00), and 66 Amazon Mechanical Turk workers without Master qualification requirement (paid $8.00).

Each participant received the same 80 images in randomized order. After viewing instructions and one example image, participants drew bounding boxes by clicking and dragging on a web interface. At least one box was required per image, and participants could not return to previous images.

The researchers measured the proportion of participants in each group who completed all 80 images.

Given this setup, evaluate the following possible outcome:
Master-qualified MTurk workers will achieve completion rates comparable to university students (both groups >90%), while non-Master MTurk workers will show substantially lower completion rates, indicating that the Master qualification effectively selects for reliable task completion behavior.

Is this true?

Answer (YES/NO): NO